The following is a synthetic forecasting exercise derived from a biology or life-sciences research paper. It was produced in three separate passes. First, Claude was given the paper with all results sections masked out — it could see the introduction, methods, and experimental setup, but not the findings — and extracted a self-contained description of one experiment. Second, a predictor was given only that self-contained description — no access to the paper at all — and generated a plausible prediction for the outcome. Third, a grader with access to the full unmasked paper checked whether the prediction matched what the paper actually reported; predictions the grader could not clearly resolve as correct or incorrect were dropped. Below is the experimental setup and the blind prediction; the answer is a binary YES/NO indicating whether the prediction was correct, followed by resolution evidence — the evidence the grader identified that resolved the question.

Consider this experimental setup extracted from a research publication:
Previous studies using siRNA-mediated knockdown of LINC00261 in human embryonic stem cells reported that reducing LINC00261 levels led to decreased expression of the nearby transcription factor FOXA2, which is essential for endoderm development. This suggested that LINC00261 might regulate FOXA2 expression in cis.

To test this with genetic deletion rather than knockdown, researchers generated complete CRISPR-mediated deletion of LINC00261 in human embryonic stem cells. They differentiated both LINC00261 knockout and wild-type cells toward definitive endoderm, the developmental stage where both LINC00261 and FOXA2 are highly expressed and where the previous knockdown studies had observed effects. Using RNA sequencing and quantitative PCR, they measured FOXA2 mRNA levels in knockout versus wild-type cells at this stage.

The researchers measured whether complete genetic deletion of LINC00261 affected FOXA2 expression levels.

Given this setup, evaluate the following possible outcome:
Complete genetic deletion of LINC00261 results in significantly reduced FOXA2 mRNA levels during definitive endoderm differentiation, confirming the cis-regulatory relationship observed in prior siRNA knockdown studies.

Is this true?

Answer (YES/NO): NO